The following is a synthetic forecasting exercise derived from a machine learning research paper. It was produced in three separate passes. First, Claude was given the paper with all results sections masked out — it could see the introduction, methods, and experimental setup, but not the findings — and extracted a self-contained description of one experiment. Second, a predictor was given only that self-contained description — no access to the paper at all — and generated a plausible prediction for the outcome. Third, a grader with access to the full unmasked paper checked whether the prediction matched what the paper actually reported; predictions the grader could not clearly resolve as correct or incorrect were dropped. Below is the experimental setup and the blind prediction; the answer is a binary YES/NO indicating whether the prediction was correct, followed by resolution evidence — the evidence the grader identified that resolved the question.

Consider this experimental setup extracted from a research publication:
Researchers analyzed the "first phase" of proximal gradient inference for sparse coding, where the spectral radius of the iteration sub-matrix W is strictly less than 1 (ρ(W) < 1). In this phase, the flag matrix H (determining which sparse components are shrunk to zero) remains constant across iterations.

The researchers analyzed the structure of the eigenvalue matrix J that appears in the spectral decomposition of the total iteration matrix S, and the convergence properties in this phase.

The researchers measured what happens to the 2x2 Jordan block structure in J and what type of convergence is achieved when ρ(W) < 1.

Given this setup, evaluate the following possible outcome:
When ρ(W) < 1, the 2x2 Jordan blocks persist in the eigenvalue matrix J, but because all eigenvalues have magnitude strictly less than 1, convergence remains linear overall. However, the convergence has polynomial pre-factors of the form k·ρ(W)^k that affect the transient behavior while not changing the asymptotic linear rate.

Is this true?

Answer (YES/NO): NO